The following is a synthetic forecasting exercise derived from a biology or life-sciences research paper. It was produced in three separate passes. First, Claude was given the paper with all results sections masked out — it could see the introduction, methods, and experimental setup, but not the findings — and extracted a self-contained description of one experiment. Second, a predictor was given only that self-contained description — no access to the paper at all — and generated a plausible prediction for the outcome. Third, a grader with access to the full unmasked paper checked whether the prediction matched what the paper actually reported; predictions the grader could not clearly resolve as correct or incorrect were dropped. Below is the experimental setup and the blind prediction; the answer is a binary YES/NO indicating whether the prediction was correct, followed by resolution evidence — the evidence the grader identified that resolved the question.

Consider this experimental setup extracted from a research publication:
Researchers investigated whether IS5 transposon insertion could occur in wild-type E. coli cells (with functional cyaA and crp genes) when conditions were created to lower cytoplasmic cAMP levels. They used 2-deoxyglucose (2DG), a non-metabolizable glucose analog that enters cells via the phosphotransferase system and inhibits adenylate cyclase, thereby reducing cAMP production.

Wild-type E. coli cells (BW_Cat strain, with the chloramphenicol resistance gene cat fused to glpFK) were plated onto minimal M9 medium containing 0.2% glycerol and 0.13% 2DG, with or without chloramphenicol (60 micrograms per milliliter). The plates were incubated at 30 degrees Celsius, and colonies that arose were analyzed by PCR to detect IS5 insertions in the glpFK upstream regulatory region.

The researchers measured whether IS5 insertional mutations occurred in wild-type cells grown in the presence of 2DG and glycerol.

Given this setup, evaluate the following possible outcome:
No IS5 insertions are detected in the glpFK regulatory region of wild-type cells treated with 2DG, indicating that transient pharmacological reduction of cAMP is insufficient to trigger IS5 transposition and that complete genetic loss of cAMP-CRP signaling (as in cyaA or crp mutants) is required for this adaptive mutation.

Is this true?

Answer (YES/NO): NO